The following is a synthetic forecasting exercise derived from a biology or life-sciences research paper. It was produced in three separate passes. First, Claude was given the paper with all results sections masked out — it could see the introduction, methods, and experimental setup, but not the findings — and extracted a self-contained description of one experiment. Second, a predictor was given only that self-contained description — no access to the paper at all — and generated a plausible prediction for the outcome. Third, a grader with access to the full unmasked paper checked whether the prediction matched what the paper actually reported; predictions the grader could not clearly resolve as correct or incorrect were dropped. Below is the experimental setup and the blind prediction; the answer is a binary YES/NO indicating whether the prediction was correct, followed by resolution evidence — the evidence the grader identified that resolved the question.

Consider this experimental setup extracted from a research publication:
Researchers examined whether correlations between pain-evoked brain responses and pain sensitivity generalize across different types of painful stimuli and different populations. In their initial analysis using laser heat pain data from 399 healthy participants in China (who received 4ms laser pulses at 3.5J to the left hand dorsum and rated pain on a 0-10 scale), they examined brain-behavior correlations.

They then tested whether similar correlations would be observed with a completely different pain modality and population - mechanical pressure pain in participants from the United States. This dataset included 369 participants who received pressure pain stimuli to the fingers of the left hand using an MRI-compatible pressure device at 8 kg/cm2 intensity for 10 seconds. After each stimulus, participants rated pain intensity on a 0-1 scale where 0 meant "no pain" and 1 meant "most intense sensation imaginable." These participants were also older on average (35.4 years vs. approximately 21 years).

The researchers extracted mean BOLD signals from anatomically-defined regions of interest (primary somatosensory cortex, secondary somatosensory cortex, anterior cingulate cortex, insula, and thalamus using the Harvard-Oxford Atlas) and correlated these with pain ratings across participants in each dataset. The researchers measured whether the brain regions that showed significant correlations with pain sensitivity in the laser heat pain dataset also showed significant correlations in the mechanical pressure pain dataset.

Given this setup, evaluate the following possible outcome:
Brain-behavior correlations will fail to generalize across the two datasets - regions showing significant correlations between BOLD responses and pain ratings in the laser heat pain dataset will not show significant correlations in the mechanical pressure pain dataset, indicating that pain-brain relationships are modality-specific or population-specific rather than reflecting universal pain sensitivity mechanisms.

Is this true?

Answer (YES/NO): NO